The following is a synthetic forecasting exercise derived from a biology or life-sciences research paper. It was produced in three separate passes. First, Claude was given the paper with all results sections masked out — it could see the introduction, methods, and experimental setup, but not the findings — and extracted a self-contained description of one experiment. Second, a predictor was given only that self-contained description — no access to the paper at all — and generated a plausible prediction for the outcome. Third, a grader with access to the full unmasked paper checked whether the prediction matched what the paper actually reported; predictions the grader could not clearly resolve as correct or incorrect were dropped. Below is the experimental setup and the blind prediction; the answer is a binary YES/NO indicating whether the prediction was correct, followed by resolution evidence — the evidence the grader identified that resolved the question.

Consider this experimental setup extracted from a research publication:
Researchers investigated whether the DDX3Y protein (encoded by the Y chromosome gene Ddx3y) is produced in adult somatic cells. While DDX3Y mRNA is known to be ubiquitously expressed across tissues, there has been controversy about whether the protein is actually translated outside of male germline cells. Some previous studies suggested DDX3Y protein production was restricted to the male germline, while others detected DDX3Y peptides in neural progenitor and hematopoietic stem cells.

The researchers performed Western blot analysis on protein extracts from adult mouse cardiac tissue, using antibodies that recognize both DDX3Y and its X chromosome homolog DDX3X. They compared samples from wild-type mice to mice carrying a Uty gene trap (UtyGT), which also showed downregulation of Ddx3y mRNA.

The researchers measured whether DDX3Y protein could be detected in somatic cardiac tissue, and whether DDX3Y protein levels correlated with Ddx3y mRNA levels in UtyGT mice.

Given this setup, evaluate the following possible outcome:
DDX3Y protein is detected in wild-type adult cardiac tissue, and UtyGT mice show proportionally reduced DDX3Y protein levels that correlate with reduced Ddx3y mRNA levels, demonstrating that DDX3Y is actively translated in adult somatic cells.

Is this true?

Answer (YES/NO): YES